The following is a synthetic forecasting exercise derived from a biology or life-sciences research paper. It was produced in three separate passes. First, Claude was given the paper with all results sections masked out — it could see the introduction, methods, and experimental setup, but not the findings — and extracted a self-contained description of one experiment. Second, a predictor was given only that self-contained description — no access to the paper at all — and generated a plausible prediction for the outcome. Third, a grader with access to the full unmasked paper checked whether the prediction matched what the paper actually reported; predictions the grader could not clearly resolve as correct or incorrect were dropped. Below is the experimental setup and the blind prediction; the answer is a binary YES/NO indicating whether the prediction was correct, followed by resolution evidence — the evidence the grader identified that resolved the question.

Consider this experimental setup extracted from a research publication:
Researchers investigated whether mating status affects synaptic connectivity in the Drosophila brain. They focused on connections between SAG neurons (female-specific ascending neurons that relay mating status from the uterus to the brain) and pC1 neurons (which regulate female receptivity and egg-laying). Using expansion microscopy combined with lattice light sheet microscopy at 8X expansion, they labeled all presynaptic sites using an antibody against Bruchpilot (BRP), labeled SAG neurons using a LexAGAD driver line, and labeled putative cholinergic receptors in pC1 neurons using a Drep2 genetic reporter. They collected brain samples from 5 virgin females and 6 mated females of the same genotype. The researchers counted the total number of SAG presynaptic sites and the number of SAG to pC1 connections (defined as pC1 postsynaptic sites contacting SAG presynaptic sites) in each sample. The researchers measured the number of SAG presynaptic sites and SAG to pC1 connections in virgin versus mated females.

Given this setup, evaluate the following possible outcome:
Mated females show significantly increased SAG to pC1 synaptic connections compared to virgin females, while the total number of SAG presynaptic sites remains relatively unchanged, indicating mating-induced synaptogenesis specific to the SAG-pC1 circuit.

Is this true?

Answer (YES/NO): NO